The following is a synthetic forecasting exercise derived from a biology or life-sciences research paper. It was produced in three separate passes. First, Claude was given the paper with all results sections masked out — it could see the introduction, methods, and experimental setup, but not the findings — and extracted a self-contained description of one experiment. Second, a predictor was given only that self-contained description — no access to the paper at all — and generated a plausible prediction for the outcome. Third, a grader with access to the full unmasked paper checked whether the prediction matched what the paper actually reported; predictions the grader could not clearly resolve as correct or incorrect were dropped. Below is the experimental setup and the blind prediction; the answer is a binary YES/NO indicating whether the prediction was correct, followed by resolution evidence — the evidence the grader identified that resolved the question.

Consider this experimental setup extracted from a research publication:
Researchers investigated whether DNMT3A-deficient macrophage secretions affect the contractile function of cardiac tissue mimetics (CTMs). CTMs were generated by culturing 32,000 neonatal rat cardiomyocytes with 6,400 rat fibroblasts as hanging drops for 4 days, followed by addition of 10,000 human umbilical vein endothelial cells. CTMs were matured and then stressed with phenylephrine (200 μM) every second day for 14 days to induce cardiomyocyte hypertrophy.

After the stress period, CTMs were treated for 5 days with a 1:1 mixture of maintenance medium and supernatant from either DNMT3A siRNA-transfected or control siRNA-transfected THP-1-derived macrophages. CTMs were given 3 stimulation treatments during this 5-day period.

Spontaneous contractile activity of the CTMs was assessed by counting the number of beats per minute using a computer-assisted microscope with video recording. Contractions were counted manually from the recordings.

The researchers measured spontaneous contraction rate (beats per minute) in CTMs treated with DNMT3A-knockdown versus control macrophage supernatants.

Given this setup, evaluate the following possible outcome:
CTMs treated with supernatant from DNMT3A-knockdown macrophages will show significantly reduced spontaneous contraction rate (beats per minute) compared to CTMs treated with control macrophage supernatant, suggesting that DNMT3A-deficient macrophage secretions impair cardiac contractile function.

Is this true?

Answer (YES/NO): YES